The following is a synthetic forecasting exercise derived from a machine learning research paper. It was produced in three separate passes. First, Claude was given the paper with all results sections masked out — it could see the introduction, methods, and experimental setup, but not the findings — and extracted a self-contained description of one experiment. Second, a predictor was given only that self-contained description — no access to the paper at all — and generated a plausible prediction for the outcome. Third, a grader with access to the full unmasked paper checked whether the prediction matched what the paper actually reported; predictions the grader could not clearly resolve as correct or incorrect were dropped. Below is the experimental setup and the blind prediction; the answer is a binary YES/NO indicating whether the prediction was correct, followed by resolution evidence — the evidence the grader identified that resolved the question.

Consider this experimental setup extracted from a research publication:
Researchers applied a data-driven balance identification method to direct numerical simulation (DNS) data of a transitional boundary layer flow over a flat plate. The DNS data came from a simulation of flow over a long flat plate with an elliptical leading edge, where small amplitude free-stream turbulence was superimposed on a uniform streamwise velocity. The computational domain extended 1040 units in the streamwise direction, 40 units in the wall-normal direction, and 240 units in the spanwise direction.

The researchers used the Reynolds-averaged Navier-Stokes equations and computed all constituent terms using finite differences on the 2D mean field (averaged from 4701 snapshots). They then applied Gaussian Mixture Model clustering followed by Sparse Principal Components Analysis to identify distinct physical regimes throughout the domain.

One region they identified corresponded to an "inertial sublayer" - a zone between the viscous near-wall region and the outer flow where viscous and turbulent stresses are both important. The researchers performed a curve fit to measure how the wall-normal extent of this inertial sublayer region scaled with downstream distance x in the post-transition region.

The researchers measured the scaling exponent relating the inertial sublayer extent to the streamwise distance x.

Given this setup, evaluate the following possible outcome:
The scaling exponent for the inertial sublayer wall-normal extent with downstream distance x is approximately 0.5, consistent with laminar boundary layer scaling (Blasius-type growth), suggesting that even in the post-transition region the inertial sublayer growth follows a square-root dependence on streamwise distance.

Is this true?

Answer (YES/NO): NO